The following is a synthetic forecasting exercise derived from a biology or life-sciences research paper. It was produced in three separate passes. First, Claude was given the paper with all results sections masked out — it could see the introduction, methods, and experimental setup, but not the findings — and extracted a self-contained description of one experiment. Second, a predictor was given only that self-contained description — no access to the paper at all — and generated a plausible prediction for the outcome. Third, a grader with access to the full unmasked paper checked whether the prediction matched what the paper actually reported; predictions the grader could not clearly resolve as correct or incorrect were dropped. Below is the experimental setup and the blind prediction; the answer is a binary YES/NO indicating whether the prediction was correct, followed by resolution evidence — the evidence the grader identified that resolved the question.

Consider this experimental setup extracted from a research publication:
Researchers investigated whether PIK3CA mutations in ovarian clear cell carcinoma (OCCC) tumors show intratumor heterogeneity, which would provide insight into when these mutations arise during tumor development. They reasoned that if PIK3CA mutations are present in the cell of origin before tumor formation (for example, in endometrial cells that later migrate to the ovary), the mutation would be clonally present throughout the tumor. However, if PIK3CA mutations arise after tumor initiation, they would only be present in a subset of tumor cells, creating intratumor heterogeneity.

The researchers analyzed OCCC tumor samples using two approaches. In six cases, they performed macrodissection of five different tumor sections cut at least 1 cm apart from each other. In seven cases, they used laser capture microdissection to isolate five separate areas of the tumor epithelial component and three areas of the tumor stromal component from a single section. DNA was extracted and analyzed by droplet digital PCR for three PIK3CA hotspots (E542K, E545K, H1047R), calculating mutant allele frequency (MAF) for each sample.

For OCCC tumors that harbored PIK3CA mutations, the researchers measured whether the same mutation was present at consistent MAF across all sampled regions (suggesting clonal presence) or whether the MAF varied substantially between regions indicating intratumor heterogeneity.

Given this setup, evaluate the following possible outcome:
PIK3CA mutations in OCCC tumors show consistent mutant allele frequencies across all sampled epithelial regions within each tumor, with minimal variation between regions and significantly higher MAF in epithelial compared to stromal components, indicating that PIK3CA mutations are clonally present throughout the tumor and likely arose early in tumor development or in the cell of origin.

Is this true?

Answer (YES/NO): NO